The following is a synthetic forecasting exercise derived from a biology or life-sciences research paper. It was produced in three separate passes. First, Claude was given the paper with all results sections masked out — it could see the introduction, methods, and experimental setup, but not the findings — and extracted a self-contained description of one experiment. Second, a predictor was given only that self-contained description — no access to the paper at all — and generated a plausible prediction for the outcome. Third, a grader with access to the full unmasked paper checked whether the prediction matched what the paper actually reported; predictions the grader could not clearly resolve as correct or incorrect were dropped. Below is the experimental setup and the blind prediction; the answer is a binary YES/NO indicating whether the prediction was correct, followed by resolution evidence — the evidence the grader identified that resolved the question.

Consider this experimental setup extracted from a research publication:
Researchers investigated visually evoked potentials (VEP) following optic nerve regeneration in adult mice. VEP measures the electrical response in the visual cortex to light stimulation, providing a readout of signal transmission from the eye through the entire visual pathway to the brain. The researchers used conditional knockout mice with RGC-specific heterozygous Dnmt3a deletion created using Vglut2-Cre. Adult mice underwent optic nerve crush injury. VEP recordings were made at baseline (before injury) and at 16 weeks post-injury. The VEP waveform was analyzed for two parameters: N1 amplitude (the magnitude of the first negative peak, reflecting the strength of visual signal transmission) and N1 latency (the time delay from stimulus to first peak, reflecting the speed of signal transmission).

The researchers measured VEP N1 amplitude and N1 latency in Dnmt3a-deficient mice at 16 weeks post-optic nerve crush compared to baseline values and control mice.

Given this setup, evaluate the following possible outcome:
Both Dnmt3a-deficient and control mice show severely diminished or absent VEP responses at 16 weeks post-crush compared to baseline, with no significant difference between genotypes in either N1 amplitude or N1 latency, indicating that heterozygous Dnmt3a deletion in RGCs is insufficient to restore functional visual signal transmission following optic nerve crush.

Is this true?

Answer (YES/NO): NO